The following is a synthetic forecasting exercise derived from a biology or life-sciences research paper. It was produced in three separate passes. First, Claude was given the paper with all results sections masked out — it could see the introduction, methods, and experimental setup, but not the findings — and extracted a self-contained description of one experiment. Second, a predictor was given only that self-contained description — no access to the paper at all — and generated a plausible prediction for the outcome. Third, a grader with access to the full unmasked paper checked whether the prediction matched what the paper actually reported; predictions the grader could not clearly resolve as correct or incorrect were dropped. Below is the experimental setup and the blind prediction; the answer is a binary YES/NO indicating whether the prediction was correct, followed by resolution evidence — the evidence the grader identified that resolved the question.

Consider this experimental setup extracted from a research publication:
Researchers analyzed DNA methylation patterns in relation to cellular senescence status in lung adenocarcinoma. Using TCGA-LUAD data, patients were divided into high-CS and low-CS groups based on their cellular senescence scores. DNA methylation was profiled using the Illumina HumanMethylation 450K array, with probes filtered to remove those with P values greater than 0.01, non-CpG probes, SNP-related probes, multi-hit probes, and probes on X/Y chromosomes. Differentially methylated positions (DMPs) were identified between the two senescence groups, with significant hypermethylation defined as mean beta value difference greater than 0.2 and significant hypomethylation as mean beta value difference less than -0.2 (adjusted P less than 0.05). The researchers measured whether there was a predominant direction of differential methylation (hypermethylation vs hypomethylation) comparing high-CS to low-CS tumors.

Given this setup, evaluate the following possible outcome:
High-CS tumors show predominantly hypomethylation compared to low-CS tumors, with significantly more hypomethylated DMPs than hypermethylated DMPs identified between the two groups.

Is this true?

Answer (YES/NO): YES